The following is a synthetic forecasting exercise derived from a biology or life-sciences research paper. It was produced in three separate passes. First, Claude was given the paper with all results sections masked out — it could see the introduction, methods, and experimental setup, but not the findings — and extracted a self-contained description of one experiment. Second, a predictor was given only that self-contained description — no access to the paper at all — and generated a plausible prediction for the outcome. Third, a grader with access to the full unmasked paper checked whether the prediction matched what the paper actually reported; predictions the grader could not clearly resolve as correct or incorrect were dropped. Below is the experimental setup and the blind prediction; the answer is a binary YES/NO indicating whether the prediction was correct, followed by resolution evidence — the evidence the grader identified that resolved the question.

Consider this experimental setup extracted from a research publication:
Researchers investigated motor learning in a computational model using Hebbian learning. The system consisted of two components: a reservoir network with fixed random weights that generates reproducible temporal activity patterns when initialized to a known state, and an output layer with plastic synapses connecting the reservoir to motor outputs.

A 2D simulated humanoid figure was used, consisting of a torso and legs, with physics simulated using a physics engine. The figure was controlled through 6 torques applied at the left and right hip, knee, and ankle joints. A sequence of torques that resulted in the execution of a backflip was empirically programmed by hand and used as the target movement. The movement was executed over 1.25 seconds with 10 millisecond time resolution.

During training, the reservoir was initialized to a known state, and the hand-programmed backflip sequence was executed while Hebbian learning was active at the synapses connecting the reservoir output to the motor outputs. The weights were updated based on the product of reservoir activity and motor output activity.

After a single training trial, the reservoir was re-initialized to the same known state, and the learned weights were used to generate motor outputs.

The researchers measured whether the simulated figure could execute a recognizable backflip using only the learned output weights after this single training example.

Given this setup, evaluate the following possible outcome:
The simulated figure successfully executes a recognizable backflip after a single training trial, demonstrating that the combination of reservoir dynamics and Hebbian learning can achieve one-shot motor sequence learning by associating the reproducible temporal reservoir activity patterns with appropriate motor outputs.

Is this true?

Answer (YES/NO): YES